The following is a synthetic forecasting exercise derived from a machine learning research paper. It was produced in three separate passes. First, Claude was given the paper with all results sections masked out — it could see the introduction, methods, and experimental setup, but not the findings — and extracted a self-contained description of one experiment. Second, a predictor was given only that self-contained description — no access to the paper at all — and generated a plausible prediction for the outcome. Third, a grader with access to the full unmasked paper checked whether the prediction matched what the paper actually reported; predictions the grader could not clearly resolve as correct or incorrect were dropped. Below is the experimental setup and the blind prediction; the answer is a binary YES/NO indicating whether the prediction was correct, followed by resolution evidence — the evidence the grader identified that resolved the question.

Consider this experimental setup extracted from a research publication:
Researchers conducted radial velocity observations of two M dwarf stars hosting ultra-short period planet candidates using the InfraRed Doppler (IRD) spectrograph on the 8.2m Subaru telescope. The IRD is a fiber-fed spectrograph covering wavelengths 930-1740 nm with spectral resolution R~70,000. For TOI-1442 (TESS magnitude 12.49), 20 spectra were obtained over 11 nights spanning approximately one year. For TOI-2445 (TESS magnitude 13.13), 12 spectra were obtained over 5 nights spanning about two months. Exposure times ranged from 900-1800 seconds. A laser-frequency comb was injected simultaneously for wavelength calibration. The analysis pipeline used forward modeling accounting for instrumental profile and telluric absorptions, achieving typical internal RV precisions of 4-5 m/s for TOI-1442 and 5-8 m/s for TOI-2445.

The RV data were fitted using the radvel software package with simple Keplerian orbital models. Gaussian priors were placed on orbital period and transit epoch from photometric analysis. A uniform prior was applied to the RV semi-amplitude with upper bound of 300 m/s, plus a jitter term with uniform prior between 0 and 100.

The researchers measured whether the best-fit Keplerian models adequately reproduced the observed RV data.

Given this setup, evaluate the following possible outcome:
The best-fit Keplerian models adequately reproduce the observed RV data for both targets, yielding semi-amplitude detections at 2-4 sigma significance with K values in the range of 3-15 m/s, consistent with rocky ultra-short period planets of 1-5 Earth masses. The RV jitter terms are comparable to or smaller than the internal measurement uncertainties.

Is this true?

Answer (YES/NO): NO